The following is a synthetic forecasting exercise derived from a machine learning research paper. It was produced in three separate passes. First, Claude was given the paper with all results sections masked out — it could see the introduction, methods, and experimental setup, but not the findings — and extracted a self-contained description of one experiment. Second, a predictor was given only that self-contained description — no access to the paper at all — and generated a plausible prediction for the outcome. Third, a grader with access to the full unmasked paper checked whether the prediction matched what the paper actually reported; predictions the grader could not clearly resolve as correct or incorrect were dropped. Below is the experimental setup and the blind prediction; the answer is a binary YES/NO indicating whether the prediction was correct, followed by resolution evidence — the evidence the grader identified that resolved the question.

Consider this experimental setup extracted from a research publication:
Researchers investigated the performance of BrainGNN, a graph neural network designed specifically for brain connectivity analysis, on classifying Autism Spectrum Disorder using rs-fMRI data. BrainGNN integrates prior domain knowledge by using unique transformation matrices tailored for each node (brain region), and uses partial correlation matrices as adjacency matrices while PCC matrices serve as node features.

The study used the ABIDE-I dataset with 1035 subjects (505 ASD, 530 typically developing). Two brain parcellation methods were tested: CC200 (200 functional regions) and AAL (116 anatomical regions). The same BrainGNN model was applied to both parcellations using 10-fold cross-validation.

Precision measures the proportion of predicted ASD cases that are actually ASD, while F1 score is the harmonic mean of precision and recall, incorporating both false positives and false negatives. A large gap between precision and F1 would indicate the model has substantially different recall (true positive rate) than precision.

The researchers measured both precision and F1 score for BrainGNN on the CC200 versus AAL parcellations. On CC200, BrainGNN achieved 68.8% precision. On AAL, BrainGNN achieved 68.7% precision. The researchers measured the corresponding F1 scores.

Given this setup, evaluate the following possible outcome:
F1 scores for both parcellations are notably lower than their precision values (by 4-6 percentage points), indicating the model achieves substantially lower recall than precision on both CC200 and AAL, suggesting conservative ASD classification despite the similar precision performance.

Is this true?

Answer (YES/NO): NO